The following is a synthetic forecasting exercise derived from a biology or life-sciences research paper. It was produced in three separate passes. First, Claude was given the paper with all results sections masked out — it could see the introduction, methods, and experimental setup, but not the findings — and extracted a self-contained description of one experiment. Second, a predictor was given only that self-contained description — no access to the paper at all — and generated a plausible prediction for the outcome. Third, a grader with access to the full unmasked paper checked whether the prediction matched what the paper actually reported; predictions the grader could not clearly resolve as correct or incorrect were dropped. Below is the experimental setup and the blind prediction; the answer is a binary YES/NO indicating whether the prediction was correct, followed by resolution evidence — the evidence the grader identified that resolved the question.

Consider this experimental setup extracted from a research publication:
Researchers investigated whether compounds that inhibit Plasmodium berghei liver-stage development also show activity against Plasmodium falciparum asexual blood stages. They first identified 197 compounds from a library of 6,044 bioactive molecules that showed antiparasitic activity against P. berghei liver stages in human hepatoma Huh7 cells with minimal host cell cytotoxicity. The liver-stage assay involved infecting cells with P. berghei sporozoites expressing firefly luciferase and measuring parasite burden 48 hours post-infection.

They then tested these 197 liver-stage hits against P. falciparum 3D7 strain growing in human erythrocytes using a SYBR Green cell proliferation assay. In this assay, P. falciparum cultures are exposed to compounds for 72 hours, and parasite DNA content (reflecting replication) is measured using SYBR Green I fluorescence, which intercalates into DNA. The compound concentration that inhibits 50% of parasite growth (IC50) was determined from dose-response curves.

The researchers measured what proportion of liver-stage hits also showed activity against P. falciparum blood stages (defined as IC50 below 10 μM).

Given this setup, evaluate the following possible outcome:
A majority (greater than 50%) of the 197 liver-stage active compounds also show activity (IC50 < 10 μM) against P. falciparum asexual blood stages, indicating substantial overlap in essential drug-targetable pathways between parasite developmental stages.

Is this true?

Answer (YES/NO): NO